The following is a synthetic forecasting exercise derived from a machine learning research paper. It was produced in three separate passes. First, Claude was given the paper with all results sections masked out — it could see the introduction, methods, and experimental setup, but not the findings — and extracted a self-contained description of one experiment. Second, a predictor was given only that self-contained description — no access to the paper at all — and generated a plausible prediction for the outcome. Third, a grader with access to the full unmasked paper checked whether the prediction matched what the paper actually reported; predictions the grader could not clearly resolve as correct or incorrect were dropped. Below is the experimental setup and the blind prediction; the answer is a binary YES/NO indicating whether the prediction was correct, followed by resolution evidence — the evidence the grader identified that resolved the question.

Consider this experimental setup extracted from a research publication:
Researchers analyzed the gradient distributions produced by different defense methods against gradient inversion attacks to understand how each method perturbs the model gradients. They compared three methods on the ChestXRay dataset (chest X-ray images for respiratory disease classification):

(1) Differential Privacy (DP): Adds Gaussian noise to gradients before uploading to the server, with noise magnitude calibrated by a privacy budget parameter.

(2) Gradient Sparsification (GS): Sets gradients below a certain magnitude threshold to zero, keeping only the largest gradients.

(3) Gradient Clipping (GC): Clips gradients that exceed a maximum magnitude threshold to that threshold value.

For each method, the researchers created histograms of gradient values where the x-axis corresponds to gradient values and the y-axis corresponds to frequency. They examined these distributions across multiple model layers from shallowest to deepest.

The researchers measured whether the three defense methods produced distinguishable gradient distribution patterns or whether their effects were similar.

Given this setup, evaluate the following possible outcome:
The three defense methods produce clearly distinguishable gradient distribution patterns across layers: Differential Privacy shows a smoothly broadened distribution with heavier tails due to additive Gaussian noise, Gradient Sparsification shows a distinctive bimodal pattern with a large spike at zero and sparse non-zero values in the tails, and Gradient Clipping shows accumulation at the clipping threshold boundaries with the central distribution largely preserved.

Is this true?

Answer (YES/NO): NO